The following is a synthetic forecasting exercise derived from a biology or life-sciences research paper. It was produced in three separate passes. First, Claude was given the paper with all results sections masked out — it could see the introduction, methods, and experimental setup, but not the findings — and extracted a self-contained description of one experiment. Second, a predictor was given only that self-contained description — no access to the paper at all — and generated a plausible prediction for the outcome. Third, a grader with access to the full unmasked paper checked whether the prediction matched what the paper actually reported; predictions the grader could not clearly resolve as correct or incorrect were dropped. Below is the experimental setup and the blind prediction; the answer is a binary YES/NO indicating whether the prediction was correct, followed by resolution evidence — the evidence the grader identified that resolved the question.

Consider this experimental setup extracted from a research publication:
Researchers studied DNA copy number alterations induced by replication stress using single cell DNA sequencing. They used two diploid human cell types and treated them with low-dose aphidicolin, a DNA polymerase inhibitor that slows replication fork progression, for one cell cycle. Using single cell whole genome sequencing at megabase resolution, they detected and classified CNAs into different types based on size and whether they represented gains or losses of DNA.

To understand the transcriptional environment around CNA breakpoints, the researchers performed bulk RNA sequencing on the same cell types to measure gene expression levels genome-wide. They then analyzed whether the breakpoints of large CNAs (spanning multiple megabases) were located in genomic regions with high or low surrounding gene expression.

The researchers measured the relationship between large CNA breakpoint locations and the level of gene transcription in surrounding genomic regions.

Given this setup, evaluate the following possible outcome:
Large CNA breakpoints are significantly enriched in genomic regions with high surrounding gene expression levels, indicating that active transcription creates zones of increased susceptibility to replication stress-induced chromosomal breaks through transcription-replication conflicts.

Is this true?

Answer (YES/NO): NO